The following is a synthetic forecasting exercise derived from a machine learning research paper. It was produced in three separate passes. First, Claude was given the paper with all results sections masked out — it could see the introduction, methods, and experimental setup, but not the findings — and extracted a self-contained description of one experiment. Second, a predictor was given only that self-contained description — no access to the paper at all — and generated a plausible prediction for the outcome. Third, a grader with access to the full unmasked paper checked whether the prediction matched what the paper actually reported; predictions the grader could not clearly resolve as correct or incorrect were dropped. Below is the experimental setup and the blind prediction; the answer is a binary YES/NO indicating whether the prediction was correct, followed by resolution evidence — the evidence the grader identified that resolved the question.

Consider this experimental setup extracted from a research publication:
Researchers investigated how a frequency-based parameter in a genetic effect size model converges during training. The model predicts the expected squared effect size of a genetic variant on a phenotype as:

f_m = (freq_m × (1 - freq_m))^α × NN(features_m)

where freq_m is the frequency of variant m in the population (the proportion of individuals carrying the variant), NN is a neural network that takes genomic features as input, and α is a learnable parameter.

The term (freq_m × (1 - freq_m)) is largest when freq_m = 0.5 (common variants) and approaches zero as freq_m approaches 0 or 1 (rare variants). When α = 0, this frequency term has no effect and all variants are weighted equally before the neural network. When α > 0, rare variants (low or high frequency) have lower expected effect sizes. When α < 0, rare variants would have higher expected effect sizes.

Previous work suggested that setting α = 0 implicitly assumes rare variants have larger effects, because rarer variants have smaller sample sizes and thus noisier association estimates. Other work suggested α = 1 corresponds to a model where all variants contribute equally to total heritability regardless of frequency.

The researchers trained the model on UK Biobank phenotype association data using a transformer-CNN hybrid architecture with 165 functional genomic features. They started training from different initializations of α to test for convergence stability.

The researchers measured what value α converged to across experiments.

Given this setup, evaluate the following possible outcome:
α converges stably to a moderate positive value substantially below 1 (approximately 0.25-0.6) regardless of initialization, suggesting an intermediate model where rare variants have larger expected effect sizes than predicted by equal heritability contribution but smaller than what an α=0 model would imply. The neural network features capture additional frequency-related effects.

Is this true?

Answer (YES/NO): NO